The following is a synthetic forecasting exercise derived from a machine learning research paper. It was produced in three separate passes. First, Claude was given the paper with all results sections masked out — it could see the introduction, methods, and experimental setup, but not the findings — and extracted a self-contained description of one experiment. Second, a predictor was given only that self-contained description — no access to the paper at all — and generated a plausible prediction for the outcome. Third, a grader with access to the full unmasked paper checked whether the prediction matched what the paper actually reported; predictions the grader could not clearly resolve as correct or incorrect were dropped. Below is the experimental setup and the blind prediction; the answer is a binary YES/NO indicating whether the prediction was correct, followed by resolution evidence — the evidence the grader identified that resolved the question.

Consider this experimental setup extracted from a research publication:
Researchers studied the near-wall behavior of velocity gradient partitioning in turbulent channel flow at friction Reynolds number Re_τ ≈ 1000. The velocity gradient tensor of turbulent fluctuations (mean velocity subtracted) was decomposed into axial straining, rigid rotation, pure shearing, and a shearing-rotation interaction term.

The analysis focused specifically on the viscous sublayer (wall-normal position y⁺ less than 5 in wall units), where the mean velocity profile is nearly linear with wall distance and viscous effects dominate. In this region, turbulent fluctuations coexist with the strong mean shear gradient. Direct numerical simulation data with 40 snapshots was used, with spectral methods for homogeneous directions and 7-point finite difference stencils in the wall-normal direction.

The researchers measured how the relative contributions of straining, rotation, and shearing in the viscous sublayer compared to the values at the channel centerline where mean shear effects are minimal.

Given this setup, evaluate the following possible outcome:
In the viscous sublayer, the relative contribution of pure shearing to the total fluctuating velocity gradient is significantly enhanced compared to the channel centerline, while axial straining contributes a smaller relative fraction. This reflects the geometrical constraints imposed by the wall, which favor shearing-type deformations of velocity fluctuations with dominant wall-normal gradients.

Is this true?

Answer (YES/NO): YES